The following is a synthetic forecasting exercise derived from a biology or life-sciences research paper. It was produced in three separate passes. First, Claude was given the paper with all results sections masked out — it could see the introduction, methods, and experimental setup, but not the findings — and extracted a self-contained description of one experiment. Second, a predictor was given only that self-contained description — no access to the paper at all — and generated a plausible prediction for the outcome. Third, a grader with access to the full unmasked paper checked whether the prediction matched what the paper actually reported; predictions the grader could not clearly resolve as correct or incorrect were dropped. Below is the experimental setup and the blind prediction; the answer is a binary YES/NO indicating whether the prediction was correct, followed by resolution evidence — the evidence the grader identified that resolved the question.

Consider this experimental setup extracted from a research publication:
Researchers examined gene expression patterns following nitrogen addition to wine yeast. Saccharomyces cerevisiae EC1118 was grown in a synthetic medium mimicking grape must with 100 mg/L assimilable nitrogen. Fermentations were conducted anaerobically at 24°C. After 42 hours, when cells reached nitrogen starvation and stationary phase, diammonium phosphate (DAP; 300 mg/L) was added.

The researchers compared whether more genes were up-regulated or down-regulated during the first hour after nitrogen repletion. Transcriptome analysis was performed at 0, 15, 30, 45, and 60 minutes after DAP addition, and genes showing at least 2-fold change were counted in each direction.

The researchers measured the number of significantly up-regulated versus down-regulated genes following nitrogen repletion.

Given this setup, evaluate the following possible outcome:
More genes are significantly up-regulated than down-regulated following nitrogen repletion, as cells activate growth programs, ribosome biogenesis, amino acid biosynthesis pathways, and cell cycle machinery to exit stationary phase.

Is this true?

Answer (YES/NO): NO